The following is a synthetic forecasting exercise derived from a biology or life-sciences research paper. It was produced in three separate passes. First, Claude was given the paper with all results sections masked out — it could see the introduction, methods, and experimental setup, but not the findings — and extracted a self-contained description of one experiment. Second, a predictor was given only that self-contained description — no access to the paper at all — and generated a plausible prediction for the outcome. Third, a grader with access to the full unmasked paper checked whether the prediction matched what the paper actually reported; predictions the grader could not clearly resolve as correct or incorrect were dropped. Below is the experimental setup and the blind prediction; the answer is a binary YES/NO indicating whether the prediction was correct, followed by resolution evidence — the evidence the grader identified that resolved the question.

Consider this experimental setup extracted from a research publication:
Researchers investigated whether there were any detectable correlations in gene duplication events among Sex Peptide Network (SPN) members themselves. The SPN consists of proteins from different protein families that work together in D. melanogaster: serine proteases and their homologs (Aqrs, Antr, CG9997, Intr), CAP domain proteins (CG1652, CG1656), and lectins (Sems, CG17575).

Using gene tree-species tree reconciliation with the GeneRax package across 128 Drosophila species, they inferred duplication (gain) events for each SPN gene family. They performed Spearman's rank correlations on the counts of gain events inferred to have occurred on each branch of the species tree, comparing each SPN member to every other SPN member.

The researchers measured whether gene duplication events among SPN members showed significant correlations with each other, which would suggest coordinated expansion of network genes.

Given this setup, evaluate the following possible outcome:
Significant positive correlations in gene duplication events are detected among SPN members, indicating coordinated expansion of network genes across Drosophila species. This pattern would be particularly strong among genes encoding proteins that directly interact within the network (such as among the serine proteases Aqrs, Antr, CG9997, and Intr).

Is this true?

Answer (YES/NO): NO